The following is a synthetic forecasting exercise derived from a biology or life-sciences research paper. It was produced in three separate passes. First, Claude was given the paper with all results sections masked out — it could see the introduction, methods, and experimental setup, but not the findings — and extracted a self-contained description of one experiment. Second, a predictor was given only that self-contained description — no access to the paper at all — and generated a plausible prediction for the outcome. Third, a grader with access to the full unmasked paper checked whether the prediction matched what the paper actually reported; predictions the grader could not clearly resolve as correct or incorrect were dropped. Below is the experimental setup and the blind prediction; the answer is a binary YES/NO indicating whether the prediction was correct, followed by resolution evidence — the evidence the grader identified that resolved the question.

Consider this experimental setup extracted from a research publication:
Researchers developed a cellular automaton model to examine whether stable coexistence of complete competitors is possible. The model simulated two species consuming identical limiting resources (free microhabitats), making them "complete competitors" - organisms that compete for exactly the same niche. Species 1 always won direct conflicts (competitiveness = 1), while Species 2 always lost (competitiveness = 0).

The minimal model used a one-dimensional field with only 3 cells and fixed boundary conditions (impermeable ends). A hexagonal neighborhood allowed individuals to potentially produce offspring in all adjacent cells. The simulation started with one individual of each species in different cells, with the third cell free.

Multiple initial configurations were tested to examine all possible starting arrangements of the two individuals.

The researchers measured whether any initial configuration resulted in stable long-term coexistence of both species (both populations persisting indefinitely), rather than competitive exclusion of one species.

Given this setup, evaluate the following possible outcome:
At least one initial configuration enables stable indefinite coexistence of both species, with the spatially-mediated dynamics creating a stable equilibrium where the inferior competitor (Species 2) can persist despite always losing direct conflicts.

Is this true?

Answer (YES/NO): YES